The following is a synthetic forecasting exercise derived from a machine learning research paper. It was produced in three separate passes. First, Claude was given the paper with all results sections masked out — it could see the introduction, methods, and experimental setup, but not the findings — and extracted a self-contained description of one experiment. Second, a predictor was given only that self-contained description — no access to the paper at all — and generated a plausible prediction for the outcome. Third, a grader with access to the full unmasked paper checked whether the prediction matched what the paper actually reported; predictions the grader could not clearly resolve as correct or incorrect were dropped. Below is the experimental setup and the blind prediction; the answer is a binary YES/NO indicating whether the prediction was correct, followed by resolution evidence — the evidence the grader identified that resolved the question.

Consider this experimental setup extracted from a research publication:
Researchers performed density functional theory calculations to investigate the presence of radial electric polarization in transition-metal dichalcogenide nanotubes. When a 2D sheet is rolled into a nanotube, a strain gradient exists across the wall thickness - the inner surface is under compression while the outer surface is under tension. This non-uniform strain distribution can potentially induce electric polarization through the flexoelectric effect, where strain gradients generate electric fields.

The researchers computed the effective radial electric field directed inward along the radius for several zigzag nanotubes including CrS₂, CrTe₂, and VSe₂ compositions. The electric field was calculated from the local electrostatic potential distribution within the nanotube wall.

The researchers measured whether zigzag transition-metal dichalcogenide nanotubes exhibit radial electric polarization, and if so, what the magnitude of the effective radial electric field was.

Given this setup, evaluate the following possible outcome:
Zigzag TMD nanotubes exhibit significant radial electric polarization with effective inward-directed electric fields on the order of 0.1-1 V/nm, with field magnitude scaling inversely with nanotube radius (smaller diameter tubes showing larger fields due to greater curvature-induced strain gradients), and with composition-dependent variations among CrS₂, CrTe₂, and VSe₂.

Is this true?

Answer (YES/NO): NO